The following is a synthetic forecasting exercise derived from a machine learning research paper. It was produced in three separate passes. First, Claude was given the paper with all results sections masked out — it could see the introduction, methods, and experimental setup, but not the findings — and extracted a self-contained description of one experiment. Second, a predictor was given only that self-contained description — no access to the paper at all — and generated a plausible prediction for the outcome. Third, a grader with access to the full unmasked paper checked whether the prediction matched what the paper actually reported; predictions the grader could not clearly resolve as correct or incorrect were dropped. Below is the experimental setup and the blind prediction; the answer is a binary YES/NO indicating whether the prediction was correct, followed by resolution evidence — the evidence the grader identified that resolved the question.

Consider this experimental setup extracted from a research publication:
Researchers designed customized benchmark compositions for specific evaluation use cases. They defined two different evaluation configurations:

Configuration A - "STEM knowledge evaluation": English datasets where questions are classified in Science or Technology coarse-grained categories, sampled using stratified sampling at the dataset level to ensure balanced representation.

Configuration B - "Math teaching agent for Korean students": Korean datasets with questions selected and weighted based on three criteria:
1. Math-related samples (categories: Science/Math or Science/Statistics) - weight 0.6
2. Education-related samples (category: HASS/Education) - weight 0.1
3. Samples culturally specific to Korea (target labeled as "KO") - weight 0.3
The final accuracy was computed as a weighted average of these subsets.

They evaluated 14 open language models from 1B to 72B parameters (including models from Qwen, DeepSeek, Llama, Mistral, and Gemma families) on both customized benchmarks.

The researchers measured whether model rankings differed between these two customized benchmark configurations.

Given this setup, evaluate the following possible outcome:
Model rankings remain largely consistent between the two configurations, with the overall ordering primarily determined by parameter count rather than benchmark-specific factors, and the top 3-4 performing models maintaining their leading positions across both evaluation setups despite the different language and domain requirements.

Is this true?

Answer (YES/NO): NO